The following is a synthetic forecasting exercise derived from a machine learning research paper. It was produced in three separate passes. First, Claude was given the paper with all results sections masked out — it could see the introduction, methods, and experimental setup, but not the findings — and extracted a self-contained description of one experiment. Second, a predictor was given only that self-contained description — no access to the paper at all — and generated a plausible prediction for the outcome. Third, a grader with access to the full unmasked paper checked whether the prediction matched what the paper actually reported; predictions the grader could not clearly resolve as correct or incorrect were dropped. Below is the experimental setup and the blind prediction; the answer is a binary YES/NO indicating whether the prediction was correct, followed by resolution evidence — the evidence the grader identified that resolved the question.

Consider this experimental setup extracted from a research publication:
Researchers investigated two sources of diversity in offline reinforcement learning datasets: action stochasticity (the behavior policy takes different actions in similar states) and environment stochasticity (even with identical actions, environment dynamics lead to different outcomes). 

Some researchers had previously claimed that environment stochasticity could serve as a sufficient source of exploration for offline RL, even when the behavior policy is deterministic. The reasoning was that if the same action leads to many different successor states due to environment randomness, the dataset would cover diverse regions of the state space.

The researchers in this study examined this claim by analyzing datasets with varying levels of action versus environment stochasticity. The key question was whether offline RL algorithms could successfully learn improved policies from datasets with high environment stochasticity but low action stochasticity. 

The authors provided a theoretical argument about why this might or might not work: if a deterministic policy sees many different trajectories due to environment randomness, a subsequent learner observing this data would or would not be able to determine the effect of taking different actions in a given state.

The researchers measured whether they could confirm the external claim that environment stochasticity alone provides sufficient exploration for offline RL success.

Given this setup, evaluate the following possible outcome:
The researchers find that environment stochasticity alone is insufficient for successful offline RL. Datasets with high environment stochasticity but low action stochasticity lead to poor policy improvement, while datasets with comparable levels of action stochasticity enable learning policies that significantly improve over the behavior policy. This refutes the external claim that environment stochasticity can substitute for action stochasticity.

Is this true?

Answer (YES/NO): YES